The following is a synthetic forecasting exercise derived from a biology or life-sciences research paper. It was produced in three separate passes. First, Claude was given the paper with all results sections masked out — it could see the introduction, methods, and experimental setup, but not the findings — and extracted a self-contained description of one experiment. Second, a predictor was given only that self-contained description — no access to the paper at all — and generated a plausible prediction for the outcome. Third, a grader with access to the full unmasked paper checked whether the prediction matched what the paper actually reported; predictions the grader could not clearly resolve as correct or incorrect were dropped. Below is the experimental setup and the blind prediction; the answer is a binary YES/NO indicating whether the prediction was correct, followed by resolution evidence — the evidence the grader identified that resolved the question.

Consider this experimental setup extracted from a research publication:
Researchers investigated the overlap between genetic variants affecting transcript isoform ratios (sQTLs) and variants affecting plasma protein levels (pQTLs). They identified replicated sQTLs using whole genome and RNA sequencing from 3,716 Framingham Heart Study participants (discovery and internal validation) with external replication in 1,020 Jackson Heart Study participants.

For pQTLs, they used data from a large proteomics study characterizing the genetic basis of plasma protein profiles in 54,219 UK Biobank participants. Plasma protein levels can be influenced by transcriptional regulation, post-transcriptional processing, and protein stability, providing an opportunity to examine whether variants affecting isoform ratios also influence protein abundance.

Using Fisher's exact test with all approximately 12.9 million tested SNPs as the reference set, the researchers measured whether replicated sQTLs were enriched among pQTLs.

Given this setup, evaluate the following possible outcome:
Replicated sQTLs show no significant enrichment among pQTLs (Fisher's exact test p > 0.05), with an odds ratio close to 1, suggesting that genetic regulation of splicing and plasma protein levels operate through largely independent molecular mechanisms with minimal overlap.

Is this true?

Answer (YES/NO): NO